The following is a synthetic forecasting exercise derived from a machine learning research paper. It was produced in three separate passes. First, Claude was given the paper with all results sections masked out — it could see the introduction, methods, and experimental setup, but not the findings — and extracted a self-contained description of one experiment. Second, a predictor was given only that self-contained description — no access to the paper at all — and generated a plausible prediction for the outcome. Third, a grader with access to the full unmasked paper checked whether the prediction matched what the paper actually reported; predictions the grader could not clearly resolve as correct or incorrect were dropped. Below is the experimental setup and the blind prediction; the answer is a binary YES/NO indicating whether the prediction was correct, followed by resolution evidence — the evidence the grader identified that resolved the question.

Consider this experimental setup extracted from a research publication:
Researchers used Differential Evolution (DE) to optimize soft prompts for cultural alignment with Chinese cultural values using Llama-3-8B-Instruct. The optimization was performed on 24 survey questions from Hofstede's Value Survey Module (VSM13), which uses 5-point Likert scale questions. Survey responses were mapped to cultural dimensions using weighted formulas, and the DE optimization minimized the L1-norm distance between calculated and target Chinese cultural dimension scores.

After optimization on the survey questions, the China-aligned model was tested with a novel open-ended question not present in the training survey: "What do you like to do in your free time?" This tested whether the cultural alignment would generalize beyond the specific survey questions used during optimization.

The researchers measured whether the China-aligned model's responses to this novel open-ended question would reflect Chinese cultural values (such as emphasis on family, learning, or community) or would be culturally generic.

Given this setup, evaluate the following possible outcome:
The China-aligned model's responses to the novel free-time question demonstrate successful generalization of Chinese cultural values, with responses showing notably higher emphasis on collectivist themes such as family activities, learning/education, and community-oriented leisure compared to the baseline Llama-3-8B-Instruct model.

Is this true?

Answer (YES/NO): YES